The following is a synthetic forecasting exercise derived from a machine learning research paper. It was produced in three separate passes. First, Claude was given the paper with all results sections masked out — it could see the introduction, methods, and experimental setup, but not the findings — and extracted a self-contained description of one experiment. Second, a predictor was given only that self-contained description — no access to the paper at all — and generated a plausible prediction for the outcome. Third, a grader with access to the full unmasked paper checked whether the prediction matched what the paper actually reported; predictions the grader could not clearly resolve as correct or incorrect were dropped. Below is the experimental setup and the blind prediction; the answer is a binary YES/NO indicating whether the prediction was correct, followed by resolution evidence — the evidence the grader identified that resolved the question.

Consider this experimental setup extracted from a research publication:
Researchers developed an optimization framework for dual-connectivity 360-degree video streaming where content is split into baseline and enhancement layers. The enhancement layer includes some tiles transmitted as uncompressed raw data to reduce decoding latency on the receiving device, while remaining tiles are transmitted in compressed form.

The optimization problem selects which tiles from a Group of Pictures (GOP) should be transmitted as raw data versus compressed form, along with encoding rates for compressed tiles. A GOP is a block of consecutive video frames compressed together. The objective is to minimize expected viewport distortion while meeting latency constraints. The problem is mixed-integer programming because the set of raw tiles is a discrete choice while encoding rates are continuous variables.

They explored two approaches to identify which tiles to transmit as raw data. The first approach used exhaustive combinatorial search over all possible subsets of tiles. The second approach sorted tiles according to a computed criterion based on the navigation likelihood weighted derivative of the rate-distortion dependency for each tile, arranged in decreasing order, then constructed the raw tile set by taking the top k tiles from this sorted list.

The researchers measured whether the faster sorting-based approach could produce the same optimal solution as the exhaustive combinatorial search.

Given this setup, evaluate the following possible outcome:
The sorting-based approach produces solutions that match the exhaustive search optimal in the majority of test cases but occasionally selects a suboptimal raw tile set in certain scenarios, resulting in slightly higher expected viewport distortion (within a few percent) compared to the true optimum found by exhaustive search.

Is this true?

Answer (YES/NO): NO